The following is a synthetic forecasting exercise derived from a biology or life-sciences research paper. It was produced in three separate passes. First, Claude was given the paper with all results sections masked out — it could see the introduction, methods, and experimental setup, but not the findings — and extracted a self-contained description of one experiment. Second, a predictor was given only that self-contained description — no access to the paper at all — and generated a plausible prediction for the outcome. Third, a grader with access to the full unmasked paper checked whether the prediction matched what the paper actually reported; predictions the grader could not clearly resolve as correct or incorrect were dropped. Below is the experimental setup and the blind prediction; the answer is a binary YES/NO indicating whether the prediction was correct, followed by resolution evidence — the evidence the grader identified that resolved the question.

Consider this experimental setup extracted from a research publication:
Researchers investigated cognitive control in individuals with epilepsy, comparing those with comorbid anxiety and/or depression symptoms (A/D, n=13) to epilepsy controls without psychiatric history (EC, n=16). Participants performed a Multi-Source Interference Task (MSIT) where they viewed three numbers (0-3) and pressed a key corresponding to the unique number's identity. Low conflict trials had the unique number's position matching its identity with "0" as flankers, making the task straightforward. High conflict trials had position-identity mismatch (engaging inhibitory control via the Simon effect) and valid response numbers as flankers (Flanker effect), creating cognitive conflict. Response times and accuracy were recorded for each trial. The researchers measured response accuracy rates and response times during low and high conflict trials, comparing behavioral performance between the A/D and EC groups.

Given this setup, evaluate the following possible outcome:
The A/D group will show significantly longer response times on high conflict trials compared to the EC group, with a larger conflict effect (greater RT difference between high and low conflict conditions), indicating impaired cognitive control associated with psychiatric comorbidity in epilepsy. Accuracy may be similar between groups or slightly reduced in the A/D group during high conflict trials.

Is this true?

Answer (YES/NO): NO